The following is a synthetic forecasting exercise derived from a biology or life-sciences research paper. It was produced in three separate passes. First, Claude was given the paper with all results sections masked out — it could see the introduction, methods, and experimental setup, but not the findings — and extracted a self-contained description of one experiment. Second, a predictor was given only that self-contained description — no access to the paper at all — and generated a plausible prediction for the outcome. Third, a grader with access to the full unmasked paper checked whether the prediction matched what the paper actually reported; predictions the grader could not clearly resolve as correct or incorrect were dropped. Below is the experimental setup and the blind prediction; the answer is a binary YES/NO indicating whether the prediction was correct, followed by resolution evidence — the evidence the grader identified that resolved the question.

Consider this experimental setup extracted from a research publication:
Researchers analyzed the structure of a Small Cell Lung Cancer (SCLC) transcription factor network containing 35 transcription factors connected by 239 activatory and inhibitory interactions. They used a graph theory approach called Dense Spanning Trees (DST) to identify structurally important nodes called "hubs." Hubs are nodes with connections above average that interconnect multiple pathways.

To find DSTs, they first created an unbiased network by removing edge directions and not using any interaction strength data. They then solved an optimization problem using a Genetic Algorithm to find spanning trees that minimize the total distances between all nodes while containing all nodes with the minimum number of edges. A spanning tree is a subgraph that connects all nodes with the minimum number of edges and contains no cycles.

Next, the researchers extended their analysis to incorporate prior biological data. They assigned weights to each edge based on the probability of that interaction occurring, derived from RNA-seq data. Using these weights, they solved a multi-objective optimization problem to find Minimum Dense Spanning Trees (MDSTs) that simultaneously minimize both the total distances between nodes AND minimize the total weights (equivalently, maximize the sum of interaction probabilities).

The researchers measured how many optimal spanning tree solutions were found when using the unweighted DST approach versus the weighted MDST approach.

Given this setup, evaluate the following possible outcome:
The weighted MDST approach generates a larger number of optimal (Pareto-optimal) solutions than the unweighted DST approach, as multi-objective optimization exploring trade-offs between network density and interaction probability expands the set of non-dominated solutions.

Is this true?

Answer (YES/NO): NO